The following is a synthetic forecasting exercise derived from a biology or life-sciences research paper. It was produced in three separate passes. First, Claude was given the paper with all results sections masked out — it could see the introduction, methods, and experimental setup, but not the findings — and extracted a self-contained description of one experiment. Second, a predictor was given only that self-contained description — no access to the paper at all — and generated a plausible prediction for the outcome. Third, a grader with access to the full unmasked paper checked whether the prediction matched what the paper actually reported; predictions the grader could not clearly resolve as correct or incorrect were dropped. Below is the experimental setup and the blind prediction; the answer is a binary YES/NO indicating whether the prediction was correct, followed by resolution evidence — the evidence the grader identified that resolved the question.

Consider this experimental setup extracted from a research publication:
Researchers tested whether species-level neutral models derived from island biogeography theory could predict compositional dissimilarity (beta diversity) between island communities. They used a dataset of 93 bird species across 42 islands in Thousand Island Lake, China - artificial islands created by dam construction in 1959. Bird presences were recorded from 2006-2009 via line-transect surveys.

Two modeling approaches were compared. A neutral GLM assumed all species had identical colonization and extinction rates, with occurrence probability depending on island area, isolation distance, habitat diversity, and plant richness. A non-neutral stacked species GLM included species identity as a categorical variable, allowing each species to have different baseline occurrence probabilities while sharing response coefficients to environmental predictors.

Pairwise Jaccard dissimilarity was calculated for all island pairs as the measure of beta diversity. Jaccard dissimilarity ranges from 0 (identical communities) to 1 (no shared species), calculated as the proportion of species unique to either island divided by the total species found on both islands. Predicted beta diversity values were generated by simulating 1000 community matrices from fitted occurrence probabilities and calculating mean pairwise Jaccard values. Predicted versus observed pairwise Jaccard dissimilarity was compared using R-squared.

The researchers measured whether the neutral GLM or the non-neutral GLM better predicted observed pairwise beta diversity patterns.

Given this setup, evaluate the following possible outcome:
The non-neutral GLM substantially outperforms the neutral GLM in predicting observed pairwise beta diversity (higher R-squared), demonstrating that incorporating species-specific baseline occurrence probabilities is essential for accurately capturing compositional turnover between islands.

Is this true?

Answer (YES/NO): YES